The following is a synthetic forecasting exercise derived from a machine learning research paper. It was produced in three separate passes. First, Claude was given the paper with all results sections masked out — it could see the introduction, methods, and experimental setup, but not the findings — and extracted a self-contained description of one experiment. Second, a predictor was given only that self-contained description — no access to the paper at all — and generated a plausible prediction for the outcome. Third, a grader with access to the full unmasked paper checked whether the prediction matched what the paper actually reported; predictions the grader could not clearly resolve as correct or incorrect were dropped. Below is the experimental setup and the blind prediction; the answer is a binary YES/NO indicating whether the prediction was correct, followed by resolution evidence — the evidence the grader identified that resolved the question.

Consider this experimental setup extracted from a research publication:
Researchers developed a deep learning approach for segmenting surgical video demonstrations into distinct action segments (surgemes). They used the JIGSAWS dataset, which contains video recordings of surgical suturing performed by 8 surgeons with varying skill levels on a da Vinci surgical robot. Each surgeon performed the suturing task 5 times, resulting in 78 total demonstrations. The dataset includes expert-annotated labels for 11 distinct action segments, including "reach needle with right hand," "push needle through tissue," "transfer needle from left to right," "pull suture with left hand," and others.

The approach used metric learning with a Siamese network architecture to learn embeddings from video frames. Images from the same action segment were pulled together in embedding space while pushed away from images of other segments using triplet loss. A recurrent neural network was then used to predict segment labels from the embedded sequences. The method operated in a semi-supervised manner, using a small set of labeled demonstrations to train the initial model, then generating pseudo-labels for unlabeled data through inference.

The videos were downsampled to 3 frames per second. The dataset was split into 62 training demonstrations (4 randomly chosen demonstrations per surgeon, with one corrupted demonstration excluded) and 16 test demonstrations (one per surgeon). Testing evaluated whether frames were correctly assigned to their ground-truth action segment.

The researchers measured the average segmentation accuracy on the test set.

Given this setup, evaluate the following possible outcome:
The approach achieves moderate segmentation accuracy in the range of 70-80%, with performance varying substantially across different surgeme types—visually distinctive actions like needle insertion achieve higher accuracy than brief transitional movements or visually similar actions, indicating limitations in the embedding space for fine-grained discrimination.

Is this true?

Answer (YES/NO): NO